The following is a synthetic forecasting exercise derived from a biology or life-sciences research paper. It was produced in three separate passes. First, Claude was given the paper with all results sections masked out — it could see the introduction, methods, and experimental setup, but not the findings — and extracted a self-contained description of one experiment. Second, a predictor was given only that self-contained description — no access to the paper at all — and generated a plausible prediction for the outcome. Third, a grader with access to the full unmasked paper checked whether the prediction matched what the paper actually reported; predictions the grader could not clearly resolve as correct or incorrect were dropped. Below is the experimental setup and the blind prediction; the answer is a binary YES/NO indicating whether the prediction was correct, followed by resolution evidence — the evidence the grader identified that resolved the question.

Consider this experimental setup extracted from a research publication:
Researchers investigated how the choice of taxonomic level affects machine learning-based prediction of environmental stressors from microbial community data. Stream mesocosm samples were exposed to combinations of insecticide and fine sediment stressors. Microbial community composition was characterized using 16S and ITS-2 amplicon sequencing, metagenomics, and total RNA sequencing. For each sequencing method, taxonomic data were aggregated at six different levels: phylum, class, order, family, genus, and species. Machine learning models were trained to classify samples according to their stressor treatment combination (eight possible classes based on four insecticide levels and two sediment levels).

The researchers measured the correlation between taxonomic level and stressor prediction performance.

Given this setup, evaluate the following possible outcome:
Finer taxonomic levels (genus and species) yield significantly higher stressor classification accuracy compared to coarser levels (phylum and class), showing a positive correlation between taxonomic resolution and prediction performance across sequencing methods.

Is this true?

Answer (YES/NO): NO